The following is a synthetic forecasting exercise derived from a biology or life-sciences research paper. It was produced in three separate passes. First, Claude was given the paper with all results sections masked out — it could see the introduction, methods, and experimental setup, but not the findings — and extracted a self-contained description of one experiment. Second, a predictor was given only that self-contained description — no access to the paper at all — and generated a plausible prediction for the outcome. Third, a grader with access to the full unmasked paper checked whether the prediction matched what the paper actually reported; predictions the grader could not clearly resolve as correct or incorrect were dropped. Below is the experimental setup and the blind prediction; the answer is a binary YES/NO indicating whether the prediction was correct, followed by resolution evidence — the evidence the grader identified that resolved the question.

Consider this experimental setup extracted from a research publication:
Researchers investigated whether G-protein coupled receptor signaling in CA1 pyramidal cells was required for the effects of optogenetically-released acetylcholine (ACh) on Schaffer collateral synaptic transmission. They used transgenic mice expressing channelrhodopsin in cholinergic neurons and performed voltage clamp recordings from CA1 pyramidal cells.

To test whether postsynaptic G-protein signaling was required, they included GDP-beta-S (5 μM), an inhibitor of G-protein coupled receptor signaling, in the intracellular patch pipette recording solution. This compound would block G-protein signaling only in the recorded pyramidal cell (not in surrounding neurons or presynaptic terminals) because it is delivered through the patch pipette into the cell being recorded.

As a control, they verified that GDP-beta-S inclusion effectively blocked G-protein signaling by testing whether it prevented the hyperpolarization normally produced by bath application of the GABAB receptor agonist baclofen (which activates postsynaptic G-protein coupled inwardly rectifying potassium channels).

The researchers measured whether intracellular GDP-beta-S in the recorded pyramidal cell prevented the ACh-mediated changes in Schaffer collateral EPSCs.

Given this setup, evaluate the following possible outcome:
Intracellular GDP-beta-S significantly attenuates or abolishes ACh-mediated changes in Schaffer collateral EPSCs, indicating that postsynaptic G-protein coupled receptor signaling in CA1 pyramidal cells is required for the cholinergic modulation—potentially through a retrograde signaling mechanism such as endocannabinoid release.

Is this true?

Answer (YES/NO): YES